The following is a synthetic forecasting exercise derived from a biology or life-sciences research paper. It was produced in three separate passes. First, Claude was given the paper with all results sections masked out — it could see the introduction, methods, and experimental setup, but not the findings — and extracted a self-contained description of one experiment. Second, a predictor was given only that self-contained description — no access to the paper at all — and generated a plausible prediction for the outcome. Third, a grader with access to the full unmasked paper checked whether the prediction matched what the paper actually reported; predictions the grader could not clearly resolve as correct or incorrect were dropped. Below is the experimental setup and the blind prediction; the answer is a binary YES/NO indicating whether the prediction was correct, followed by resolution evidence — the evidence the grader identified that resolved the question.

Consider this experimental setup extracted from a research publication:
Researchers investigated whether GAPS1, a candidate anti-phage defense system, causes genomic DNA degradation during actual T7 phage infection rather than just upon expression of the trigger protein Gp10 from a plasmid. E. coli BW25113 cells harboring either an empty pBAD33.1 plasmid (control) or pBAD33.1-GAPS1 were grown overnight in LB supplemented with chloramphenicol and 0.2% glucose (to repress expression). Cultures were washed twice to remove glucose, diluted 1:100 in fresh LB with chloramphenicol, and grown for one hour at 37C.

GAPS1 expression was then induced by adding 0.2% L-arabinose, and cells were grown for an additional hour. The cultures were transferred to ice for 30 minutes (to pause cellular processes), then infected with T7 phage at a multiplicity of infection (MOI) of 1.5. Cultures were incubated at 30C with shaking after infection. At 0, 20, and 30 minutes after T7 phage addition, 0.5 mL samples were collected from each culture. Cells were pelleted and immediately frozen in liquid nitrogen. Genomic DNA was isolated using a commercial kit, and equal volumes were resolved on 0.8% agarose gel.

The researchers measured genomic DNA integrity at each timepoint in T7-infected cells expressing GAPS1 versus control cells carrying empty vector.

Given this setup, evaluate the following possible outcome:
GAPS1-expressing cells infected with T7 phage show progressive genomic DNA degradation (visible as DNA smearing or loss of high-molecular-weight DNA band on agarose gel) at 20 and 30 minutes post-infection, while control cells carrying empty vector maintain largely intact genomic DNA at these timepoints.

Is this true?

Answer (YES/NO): NO